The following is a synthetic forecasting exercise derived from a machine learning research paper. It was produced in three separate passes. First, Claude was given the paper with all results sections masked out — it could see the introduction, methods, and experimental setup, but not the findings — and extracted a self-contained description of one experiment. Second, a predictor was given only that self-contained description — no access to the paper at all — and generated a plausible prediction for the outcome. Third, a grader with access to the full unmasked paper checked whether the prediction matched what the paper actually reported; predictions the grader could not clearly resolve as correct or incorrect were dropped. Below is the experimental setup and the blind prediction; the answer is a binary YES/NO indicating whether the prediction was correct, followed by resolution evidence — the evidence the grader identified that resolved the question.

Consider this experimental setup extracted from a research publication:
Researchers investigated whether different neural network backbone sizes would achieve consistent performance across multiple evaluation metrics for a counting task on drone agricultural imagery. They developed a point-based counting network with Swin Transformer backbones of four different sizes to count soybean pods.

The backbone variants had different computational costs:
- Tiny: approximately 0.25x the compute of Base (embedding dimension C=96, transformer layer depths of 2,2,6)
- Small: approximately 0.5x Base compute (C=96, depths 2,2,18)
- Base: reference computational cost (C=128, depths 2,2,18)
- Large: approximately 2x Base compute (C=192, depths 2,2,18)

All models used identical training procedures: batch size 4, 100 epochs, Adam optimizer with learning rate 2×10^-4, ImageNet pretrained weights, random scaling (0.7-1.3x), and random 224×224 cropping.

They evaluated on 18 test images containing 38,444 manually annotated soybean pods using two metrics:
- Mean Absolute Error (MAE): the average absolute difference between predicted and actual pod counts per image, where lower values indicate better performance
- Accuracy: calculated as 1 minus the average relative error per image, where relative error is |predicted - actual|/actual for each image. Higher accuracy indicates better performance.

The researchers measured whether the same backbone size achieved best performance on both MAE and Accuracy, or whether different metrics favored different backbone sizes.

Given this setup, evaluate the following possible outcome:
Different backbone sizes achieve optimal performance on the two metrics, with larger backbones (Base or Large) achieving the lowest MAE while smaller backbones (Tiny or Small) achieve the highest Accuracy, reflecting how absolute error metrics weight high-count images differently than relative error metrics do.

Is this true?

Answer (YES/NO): NO